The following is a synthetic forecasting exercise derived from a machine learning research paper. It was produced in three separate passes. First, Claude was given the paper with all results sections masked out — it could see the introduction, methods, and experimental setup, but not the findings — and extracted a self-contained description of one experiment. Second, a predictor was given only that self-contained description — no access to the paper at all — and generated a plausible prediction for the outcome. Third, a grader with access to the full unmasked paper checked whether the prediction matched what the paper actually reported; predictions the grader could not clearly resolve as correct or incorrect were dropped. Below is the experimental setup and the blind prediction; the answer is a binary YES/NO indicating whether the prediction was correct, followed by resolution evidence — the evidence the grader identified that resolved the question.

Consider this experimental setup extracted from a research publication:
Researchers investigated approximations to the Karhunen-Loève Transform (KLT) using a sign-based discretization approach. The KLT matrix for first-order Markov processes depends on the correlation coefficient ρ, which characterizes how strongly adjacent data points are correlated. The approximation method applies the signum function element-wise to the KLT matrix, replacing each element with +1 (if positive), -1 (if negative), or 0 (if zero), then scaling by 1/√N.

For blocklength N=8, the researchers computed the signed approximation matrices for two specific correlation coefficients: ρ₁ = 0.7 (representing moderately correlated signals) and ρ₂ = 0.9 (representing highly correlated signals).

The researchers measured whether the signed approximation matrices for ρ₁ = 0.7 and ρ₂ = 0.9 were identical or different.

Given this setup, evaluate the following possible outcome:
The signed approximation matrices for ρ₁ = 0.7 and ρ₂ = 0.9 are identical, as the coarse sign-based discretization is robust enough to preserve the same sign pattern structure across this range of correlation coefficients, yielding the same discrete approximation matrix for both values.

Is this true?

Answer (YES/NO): YES